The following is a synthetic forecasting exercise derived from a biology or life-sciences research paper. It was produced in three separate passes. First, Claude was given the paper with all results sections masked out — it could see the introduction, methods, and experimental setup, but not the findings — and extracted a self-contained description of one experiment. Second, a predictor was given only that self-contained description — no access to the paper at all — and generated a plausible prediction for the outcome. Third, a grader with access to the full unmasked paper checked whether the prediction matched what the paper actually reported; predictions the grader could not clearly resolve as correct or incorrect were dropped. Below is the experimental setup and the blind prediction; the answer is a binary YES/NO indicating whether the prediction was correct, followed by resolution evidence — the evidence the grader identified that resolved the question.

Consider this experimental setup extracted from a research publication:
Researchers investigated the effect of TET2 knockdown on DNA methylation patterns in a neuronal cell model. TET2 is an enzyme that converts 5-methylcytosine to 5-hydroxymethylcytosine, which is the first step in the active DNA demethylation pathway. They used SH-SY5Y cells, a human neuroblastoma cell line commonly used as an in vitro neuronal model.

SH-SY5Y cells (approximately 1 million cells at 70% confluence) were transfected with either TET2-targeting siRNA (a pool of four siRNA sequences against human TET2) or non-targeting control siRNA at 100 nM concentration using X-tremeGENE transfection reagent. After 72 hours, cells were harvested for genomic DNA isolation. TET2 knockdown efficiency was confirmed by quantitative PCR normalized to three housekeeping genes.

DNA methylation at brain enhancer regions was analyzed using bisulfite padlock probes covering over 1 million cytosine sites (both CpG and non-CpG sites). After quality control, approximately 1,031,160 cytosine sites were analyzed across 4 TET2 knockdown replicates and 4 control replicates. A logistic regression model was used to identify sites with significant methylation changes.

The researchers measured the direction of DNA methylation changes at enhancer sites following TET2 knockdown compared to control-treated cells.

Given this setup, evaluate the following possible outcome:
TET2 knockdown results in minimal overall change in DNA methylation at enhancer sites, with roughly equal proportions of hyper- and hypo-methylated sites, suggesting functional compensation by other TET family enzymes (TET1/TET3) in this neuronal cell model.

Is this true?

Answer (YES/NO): NO